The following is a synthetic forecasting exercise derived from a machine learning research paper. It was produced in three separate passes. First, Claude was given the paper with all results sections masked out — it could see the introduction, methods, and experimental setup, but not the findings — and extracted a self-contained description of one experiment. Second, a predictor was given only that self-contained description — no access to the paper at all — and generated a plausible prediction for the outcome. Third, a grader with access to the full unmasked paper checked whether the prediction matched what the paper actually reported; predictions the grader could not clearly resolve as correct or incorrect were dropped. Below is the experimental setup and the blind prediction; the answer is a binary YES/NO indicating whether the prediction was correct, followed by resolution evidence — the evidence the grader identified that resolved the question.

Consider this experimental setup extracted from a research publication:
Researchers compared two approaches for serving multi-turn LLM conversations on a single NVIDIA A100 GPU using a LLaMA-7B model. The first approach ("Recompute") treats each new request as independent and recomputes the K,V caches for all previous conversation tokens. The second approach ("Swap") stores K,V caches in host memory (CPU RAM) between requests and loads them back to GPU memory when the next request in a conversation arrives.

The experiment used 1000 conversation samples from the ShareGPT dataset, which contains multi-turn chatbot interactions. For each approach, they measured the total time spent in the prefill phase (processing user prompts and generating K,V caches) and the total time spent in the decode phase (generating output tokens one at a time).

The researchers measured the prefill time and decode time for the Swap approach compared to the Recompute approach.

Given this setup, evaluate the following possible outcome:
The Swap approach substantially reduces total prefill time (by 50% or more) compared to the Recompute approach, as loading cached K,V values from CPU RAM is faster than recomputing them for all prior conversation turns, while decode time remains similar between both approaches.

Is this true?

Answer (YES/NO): NO